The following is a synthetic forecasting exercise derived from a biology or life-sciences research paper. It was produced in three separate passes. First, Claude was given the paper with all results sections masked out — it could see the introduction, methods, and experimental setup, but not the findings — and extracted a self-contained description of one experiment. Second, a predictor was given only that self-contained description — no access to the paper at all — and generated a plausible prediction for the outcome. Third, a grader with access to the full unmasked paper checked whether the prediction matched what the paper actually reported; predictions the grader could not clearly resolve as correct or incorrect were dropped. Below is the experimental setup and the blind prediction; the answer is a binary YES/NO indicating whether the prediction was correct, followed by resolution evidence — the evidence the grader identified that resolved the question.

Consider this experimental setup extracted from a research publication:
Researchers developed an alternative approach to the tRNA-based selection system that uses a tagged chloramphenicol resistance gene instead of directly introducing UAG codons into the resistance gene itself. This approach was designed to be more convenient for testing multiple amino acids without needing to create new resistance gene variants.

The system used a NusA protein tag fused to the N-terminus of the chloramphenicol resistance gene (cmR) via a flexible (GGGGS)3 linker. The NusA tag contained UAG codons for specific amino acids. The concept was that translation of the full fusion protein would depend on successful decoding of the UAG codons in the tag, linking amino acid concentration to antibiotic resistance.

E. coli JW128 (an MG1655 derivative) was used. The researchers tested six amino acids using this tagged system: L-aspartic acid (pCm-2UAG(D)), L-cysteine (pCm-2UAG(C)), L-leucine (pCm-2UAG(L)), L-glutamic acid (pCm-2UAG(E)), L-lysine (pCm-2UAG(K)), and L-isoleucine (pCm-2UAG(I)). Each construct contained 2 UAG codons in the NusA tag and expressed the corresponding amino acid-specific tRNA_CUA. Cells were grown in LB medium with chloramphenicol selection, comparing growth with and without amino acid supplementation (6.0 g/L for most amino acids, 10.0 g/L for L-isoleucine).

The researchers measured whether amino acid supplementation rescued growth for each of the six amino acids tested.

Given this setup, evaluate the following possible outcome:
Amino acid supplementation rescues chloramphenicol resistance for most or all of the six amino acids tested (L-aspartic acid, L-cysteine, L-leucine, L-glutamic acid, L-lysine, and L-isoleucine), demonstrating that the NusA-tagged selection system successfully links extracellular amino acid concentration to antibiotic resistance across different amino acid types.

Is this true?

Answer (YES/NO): YES